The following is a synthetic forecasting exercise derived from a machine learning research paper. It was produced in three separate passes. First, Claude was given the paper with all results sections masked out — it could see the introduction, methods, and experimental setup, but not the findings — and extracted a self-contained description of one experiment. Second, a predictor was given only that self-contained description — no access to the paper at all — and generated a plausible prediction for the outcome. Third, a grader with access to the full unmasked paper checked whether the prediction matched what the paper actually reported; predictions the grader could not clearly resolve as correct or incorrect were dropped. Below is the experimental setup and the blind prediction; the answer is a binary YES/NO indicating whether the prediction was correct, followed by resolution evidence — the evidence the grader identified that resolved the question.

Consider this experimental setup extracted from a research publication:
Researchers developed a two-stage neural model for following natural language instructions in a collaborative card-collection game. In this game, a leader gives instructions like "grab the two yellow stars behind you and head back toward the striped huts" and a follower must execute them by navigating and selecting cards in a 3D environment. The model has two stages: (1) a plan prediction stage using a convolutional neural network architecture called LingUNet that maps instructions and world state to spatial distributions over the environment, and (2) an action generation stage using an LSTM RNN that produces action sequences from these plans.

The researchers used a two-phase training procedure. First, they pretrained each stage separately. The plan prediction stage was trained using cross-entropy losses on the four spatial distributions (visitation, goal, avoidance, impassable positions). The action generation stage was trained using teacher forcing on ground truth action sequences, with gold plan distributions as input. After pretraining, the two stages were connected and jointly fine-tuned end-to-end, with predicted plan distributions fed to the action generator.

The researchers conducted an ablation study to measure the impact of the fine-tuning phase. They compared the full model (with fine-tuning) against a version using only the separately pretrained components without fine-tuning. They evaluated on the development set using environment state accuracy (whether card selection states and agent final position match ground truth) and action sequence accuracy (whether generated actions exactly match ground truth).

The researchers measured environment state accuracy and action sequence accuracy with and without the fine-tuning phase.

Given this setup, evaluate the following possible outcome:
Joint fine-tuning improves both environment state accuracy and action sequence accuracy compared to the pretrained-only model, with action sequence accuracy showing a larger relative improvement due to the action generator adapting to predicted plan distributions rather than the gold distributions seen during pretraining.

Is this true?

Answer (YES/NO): NO